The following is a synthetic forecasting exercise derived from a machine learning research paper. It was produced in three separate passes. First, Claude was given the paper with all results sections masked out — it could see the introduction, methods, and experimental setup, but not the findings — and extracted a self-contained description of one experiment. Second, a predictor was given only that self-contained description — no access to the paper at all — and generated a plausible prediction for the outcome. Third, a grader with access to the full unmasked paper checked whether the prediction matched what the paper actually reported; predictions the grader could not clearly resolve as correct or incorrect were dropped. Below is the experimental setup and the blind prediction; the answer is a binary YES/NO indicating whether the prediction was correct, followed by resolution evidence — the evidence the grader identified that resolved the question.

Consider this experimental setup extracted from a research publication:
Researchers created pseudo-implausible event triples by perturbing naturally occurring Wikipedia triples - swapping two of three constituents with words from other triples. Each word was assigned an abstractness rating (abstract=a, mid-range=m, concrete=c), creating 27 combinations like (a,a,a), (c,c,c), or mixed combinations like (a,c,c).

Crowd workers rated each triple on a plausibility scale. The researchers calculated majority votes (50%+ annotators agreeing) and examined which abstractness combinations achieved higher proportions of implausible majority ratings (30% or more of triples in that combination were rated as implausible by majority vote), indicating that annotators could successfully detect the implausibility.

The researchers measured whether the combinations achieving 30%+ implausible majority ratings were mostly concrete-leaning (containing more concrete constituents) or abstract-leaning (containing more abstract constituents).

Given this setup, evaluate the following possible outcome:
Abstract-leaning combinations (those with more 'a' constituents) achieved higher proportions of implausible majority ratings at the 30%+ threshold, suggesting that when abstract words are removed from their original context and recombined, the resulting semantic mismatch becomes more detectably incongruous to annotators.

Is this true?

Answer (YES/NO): NO